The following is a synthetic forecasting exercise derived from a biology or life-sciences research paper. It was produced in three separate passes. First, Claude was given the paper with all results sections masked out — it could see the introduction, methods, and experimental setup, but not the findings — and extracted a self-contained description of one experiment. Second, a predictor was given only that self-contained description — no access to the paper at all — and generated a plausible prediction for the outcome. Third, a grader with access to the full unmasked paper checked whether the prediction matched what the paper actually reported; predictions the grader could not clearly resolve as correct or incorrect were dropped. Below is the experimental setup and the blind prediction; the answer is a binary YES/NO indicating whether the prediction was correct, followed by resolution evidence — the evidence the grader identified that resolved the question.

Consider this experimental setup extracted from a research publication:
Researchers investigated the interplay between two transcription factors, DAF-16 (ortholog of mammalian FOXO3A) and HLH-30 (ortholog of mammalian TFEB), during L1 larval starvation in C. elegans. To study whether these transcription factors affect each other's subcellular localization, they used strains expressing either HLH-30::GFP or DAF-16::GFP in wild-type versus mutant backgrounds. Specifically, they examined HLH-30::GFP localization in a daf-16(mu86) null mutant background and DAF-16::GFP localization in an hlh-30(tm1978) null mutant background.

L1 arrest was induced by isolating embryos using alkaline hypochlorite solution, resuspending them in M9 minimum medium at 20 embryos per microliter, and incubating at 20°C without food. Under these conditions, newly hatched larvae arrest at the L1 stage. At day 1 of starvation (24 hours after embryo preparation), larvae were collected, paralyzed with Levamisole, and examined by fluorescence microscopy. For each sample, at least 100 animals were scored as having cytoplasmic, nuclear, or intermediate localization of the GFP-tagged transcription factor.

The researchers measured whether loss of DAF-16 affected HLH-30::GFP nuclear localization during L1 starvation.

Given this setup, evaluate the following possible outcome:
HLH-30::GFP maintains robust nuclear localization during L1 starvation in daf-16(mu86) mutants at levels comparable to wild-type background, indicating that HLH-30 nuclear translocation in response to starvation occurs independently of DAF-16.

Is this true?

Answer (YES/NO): NO